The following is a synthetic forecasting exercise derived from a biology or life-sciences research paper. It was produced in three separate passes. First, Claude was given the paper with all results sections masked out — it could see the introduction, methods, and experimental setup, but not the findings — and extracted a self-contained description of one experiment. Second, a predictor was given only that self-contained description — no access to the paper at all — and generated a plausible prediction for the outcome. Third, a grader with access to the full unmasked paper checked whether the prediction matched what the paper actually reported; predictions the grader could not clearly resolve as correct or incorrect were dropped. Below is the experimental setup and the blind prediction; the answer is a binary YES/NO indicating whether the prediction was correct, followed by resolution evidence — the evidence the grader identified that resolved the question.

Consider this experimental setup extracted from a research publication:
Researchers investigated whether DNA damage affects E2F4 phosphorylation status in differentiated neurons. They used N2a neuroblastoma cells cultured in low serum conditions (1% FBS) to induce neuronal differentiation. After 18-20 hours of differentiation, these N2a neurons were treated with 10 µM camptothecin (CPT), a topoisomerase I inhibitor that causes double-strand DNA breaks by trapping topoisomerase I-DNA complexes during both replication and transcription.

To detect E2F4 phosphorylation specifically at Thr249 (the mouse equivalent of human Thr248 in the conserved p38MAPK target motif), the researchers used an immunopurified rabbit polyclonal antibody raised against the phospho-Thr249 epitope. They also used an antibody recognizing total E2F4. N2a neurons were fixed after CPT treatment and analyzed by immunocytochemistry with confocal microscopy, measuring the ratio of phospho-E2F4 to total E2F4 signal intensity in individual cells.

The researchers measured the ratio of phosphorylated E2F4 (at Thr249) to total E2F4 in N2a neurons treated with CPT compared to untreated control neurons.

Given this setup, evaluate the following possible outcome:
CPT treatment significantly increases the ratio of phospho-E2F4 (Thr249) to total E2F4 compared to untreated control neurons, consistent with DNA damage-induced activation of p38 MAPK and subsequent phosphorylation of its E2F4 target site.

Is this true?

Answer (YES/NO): YES